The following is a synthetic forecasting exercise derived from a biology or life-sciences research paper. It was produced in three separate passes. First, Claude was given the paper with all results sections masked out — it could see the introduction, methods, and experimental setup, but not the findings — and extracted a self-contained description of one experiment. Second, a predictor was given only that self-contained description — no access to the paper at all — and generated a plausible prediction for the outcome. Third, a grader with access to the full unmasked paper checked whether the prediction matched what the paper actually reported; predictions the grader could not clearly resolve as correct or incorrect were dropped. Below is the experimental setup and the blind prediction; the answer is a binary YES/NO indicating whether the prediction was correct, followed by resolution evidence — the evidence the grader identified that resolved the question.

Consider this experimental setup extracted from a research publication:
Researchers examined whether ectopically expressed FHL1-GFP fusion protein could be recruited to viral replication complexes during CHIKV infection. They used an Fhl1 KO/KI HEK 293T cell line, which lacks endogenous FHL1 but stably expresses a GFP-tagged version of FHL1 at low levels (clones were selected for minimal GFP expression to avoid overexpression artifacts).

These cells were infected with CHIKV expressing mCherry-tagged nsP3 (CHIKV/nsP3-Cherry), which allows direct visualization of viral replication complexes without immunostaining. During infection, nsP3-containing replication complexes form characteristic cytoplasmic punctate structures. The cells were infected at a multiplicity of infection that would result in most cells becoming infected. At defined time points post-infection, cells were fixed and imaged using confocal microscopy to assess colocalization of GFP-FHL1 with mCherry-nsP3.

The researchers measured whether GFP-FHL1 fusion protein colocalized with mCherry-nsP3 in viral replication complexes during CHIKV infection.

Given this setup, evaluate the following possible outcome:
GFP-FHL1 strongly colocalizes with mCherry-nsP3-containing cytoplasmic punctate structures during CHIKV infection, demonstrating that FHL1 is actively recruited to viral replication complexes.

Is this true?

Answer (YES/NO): YES